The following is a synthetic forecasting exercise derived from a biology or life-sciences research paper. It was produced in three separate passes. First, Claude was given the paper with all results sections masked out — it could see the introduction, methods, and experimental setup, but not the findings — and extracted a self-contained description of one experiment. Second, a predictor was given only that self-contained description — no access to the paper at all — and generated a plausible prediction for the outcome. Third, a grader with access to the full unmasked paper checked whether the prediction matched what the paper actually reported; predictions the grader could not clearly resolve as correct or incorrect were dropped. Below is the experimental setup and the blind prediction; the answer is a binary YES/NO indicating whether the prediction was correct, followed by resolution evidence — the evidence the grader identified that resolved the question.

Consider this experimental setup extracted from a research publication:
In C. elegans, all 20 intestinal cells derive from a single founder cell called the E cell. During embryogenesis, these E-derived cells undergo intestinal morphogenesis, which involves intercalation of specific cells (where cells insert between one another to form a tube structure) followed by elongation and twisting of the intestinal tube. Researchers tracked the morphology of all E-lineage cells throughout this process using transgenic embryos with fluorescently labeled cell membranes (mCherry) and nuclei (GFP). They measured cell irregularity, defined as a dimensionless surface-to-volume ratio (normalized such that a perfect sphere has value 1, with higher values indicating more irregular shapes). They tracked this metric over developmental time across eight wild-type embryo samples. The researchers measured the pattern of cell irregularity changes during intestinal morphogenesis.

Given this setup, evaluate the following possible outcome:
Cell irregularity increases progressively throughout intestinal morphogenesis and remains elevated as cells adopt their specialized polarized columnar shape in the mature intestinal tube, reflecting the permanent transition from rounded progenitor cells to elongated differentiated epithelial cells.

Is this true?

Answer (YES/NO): NO